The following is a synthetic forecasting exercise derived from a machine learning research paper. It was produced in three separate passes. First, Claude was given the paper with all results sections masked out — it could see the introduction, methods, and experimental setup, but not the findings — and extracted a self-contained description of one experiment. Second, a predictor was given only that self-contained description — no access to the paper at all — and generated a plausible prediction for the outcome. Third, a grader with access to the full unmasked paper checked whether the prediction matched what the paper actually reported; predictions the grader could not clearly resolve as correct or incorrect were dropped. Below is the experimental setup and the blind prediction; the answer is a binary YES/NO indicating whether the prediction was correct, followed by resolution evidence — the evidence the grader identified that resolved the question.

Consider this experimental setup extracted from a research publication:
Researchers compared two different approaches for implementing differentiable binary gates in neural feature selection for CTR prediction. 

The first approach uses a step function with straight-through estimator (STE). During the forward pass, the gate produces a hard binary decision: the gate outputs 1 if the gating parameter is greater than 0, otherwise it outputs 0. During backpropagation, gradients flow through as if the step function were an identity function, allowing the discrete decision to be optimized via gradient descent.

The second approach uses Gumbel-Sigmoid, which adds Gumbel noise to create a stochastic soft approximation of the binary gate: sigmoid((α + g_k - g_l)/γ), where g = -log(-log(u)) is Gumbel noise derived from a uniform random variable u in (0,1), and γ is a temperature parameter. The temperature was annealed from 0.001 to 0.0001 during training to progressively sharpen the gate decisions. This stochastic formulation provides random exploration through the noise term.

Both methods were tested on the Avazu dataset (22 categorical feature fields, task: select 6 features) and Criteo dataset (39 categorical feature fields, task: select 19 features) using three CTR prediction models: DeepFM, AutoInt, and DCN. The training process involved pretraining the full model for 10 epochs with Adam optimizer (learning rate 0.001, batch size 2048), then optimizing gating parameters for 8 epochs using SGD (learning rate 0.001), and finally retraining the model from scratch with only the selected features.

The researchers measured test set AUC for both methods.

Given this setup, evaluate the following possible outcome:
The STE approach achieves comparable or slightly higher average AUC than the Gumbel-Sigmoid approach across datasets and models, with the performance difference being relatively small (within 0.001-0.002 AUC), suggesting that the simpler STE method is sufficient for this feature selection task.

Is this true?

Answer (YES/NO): NO